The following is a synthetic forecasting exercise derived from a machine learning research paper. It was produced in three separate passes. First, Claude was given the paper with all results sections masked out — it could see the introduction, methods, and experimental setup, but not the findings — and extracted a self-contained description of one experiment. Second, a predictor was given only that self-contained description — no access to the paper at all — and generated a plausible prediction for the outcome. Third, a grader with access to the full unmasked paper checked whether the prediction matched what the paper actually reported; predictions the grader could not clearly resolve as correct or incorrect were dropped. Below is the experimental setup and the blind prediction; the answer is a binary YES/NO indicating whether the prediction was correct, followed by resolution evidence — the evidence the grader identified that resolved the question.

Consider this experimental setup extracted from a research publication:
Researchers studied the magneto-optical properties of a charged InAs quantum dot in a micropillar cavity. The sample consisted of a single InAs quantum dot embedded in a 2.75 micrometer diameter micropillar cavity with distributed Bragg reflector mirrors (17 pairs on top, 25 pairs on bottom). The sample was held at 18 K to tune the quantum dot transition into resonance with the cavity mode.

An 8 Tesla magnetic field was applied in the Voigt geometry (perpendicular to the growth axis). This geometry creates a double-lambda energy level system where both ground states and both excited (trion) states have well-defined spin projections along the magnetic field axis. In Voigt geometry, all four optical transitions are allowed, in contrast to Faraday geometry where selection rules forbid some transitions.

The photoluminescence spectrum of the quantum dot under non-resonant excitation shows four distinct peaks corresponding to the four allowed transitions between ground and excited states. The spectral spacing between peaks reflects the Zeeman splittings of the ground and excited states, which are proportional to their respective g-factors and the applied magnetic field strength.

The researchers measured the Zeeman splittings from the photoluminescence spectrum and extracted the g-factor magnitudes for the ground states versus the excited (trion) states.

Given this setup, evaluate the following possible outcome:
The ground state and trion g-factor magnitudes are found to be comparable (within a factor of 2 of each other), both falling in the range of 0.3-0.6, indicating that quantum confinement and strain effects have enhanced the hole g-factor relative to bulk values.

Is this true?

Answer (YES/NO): NO